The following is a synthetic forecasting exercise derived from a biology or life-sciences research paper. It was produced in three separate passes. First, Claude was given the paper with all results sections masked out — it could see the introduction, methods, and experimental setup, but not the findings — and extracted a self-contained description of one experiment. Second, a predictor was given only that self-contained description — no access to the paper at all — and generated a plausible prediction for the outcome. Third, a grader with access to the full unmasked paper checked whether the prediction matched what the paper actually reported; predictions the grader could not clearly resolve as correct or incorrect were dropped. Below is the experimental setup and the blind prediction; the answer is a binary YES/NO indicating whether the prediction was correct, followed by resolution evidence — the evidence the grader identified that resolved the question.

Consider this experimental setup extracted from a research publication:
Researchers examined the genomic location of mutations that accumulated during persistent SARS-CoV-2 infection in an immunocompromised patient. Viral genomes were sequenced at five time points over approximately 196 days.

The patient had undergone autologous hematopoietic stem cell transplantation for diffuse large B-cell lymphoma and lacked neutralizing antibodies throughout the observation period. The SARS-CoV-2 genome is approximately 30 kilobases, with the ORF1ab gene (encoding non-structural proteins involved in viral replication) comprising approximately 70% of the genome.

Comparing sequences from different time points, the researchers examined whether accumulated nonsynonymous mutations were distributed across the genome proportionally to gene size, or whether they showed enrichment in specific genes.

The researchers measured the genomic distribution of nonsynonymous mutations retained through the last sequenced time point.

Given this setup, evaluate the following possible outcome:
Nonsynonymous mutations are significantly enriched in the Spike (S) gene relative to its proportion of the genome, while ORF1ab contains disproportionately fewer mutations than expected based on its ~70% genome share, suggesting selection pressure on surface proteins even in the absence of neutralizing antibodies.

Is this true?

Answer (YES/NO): NO